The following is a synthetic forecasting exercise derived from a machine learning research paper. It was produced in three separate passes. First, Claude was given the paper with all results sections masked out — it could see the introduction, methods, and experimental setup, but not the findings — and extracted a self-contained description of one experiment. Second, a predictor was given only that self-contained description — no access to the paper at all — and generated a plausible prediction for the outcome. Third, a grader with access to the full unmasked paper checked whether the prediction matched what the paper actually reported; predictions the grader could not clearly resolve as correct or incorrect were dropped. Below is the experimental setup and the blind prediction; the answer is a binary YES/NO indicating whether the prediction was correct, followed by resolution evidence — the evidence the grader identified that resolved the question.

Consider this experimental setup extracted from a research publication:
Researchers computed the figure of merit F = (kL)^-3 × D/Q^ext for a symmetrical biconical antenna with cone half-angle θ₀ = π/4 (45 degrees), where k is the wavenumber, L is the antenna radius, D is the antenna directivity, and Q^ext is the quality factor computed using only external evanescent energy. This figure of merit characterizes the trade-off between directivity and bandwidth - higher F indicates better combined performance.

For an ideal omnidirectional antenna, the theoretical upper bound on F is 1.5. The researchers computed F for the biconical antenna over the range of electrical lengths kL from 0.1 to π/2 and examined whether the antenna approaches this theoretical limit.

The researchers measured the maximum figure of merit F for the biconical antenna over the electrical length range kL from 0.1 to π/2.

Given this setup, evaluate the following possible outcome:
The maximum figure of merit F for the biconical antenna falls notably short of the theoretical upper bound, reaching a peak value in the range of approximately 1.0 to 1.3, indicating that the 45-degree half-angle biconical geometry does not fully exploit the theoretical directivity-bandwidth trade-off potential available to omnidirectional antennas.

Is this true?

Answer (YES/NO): YES